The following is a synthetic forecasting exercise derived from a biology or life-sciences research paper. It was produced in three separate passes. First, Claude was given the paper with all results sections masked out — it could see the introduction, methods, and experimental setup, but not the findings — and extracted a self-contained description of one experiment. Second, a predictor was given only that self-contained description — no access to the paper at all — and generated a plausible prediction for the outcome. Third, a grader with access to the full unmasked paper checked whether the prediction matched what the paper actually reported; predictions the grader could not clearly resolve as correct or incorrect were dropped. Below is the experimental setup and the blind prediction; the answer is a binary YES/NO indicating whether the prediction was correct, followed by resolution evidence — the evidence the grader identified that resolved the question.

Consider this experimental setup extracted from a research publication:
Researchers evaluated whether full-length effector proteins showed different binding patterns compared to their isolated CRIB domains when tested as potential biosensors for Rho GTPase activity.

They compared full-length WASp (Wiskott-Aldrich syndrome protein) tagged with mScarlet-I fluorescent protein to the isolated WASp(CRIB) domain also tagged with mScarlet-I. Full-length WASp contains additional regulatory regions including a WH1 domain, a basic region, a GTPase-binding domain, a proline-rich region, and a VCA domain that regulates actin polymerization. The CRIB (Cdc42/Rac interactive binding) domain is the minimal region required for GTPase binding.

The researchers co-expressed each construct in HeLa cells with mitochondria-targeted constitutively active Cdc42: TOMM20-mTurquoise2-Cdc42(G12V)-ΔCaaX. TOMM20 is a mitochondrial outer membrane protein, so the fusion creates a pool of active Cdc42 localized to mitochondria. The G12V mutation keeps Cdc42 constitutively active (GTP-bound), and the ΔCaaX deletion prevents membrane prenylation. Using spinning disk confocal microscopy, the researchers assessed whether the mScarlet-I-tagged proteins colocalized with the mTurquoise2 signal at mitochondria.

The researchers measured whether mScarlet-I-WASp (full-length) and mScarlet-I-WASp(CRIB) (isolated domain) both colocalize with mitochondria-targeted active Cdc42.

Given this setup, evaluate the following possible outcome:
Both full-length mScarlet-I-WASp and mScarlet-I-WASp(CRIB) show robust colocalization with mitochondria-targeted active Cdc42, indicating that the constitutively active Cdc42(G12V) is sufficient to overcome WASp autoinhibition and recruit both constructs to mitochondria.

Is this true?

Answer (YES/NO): YES